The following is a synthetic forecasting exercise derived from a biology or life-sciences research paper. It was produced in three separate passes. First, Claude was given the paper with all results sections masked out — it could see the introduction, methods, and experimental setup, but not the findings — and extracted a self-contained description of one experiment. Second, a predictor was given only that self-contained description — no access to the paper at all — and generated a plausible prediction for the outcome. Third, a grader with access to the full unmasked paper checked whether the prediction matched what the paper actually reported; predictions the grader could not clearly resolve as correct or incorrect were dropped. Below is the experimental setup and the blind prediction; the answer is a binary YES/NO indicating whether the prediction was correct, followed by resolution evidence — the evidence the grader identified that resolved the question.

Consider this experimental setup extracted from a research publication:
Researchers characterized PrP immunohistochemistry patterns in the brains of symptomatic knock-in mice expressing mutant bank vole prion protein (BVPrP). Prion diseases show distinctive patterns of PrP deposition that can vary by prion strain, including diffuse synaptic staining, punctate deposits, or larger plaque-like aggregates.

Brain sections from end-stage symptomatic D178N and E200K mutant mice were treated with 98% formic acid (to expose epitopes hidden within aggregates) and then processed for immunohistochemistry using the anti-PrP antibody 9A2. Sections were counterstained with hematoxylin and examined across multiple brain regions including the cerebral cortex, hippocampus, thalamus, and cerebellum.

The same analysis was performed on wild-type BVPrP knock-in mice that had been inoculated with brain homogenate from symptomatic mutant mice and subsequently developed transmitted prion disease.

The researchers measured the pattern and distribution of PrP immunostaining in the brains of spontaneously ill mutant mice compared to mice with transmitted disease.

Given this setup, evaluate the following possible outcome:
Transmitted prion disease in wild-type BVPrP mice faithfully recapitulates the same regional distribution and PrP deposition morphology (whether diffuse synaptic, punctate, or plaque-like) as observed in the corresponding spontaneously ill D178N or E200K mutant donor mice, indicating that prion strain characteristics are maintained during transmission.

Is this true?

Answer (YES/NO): YES